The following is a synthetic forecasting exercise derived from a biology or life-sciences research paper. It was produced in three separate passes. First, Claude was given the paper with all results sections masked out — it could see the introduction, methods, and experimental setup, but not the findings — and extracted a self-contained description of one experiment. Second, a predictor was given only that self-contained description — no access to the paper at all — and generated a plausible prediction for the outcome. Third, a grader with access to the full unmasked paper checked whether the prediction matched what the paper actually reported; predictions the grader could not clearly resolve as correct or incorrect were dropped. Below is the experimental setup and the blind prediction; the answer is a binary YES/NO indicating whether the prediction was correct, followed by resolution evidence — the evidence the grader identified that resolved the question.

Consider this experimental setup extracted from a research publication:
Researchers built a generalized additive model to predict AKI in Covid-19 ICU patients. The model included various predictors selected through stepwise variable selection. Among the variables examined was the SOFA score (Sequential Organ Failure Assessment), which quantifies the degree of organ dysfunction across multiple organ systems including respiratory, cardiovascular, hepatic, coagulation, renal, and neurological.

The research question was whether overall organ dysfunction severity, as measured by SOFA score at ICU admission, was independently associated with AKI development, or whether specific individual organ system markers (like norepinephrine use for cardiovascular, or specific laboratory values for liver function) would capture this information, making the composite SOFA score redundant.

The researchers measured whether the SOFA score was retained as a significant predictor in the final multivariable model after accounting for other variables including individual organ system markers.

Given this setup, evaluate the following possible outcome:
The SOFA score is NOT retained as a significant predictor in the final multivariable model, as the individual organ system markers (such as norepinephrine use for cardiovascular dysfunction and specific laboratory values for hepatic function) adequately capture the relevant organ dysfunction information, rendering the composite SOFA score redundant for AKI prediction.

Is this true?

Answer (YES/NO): YES